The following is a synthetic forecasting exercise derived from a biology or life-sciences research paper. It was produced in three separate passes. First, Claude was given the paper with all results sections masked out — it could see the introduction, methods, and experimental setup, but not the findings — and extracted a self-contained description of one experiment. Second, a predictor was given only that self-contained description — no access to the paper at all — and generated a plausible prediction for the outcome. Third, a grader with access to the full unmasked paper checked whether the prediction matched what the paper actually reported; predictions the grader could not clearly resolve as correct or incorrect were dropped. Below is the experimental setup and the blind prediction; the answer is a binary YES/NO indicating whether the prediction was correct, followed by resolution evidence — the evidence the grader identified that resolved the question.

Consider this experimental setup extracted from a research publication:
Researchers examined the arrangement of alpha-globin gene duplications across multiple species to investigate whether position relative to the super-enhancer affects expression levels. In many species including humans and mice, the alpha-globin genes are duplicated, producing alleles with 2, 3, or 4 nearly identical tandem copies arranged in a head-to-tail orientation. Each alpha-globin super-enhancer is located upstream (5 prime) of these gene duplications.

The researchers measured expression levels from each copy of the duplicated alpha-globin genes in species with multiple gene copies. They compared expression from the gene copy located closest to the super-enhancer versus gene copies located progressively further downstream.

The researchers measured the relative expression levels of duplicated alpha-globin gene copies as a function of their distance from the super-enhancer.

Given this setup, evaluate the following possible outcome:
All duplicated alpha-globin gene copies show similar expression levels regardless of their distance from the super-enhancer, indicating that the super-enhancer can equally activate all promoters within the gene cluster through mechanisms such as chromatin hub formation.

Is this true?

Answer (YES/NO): NO